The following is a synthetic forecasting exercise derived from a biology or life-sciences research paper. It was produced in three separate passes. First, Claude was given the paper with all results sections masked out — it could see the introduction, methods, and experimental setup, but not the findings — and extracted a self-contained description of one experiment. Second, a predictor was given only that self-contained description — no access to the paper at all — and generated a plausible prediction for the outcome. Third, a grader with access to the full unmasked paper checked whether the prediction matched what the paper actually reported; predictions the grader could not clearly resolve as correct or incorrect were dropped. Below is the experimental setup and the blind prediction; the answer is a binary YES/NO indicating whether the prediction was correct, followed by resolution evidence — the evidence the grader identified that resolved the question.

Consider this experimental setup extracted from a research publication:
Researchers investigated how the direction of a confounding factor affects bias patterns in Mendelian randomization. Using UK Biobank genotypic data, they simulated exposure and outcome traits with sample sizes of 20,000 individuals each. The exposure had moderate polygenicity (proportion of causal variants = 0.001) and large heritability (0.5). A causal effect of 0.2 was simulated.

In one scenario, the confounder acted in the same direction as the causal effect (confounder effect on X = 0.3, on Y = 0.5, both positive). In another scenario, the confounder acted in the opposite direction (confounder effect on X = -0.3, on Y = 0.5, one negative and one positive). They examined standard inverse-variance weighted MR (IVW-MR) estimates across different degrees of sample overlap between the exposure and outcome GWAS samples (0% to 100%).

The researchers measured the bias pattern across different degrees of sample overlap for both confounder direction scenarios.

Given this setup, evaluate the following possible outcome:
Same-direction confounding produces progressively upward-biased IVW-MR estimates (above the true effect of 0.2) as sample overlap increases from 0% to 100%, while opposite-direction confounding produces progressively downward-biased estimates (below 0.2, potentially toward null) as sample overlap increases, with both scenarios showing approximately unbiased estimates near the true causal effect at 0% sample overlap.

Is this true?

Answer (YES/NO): NO